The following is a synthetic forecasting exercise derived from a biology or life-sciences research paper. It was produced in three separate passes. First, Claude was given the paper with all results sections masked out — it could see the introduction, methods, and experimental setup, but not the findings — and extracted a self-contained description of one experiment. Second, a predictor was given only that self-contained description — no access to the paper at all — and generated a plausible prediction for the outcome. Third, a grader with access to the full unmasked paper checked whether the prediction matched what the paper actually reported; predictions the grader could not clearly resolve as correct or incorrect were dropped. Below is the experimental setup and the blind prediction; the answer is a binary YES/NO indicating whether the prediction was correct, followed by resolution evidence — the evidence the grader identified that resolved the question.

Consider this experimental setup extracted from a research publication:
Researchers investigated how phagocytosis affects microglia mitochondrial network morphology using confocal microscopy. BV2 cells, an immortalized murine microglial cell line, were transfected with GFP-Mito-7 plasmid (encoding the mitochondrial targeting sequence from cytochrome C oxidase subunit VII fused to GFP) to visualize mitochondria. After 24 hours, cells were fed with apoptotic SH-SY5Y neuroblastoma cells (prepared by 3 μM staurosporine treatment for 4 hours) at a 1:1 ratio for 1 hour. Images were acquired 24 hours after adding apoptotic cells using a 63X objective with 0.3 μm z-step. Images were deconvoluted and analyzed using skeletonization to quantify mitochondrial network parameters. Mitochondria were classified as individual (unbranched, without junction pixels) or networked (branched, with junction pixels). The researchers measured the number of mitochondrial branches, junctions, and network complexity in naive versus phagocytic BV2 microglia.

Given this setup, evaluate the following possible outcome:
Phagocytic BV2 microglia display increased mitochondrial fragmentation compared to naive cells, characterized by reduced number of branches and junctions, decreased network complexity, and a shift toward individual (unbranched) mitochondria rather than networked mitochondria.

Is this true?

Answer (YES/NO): NO